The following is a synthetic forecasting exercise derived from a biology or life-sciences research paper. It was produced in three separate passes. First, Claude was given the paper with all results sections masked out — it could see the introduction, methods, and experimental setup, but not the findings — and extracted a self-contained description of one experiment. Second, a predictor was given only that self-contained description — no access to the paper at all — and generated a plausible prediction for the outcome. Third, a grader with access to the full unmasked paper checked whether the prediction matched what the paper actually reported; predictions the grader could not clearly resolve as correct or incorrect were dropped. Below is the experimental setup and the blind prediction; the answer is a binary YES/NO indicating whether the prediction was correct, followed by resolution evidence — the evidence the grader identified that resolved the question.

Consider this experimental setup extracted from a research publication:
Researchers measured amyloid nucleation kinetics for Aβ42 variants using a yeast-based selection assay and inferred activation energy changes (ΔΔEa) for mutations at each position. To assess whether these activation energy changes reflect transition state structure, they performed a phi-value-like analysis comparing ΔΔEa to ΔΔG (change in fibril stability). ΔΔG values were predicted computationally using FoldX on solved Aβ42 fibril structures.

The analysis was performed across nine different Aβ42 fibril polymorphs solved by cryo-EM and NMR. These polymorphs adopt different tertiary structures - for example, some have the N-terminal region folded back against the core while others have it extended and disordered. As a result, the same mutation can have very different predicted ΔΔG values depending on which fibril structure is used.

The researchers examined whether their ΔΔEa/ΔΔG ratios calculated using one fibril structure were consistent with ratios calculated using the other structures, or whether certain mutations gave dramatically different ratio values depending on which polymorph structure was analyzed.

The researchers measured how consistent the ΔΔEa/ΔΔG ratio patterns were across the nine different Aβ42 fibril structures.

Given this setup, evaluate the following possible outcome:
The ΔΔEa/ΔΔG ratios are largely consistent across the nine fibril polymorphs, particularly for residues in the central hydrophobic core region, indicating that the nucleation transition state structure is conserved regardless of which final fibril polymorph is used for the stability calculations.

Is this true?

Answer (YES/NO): NO